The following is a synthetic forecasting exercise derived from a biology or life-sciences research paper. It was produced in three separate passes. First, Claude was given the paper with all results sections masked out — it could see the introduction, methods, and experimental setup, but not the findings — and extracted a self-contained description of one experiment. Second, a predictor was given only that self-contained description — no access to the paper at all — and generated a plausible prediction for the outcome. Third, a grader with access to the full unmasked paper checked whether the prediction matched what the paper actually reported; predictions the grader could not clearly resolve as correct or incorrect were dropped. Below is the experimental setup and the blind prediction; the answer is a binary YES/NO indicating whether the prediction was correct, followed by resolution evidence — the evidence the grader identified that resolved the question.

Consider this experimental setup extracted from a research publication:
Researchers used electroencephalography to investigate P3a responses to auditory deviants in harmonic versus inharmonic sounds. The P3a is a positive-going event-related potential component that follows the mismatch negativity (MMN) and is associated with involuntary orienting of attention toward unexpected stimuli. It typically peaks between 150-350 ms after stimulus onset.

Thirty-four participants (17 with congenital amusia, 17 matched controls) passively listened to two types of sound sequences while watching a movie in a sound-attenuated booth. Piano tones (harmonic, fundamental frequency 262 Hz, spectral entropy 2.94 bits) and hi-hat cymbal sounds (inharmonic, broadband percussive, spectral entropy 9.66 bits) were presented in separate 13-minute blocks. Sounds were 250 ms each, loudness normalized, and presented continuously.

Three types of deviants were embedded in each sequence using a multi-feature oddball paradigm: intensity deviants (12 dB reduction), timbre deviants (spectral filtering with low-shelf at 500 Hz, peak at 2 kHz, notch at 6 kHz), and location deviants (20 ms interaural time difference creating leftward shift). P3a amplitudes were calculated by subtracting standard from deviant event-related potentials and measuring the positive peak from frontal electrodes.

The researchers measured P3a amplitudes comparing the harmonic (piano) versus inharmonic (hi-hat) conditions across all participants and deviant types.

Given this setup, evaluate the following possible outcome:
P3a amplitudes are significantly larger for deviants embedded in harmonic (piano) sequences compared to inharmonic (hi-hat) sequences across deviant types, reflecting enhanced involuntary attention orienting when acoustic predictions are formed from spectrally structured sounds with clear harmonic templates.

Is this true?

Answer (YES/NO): NO